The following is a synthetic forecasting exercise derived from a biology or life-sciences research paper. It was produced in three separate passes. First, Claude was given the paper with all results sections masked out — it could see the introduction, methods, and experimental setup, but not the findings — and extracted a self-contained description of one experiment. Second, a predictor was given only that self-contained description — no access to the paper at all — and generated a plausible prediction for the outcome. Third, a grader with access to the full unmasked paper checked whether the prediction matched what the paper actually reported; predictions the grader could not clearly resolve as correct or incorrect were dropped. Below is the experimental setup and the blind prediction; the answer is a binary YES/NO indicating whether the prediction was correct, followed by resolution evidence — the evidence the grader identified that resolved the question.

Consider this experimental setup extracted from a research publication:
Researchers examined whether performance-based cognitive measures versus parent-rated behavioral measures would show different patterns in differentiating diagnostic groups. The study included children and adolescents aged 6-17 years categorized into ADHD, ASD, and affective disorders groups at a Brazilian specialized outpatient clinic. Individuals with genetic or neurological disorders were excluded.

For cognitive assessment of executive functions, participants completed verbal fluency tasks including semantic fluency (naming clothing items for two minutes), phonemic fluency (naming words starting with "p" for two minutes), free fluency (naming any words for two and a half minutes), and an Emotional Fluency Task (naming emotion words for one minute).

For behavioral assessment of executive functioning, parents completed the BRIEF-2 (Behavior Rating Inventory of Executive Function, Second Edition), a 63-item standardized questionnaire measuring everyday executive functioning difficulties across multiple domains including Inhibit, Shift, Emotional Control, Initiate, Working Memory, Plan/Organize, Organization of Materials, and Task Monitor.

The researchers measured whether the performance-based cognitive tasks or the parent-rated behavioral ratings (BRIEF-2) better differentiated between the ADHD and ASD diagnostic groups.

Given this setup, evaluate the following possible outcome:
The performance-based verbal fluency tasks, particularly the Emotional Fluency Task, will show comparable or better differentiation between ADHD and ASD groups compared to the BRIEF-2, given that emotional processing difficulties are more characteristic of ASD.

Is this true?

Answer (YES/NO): NO